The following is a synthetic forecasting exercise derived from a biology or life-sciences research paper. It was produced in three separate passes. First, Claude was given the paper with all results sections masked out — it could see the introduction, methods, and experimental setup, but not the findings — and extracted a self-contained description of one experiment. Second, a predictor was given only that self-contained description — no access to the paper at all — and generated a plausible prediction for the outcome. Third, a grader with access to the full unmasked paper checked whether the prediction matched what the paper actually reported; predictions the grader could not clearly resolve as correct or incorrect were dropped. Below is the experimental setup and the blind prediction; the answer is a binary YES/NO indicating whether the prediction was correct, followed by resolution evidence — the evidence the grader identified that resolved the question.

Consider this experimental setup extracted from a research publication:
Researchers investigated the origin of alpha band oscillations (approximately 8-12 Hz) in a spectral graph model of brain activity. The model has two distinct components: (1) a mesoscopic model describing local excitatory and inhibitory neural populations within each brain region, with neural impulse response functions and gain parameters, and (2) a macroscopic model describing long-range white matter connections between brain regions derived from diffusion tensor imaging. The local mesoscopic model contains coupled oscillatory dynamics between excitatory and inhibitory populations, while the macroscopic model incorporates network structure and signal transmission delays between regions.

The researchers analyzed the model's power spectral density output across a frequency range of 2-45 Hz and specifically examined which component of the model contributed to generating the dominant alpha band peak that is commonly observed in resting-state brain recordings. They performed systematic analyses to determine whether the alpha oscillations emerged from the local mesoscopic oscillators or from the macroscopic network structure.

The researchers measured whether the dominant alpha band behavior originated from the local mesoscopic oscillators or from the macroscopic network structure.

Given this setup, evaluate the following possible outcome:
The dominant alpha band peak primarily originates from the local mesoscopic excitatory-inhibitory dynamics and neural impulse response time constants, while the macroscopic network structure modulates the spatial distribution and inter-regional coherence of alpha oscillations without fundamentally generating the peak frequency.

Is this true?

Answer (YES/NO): NO